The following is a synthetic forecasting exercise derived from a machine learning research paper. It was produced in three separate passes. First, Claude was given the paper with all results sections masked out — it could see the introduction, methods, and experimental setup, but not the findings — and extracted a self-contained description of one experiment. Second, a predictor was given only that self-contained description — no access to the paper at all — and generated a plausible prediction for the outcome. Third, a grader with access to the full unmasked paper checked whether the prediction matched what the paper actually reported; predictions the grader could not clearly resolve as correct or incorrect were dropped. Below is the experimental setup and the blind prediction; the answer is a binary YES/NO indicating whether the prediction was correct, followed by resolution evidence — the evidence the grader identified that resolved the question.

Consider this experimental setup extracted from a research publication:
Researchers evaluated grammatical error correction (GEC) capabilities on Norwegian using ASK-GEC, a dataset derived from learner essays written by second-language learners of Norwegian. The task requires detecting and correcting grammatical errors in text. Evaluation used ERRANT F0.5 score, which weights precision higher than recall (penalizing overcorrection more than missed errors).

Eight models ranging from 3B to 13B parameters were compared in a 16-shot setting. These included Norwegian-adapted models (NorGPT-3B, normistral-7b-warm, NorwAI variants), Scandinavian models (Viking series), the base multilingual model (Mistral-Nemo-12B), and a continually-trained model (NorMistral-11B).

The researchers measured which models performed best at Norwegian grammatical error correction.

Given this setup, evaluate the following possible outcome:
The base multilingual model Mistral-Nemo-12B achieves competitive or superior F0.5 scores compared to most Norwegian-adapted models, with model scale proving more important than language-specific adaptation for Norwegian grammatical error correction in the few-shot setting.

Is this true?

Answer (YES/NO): NO